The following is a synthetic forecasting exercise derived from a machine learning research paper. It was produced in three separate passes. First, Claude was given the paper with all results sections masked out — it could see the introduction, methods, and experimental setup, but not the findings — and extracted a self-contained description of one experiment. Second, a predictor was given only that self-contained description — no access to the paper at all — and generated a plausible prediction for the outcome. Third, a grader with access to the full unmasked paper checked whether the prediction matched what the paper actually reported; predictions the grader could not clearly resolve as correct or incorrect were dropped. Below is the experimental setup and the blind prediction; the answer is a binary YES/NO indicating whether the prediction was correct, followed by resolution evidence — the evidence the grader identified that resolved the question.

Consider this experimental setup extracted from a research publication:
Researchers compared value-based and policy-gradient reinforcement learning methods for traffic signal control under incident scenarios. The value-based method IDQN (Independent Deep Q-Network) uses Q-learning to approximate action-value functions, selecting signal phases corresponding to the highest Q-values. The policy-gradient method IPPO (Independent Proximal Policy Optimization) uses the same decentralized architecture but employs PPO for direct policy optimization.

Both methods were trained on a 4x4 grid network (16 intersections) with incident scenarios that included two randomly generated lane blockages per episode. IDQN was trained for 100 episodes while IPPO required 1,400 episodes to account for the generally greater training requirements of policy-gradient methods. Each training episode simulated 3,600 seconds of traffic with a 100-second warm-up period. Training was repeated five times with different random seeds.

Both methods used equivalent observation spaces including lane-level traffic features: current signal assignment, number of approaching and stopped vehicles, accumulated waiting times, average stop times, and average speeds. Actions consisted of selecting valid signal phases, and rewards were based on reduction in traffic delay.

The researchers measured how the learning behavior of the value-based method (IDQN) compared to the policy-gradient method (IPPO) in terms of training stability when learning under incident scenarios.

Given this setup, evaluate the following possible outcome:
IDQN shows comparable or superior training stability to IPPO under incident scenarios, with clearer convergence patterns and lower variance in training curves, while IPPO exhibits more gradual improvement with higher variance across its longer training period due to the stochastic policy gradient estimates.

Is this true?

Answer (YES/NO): YES